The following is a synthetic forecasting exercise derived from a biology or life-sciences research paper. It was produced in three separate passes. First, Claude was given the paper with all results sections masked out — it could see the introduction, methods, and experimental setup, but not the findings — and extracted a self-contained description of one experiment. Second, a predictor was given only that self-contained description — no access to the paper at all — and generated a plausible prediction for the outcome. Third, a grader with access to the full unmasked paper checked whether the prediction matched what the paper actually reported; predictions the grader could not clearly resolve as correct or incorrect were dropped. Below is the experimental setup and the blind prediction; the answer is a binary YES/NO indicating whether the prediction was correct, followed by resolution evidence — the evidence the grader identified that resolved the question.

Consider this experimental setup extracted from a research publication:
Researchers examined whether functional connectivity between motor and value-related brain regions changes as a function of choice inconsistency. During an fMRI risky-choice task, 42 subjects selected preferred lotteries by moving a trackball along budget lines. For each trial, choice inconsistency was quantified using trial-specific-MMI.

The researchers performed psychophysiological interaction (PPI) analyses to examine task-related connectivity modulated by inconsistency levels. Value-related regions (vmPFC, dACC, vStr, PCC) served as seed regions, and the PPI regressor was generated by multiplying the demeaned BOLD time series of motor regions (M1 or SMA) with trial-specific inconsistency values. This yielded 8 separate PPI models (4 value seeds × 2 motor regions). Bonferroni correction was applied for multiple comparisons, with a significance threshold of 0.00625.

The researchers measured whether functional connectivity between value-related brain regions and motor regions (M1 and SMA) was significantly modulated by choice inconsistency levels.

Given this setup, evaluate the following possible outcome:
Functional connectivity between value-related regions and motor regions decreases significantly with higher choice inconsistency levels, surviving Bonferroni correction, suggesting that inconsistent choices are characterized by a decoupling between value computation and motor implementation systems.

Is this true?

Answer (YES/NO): NO